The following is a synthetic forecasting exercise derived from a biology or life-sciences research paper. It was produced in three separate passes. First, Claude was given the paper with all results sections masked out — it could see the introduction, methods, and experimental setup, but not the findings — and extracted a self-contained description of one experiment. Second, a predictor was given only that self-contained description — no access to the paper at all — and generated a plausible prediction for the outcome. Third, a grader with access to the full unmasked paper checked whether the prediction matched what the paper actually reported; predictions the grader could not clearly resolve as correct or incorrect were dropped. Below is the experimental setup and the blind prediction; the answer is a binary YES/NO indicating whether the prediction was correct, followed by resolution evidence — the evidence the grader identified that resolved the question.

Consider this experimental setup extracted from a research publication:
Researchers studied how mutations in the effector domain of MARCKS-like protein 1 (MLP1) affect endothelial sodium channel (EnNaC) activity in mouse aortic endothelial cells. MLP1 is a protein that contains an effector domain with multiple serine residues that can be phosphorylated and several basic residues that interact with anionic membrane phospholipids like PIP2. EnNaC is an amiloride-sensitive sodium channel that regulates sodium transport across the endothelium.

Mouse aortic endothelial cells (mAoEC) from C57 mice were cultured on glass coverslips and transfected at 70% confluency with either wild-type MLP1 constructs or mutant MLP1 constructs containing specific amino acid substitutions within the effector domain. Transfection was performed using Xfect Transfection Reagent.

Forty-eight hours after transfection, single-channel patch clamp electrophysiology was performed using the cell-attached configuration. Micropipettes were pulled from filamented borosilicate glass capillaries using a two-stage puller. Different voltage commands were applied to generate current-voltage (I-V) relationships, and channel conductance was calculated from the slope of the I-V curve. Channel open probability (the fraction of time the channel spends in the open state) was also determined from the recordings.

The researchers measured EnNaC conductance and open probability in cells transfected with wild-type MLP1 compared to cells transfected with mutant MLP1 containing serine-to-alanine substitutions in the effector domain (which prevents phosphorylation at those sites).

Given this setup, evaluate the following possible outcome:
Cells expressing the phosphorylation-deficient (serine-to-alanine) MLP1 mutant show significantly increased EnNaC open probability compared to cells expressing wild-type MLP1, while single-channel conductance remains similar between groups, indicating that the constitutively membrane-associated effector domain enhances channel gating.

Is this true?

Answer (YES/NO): NO